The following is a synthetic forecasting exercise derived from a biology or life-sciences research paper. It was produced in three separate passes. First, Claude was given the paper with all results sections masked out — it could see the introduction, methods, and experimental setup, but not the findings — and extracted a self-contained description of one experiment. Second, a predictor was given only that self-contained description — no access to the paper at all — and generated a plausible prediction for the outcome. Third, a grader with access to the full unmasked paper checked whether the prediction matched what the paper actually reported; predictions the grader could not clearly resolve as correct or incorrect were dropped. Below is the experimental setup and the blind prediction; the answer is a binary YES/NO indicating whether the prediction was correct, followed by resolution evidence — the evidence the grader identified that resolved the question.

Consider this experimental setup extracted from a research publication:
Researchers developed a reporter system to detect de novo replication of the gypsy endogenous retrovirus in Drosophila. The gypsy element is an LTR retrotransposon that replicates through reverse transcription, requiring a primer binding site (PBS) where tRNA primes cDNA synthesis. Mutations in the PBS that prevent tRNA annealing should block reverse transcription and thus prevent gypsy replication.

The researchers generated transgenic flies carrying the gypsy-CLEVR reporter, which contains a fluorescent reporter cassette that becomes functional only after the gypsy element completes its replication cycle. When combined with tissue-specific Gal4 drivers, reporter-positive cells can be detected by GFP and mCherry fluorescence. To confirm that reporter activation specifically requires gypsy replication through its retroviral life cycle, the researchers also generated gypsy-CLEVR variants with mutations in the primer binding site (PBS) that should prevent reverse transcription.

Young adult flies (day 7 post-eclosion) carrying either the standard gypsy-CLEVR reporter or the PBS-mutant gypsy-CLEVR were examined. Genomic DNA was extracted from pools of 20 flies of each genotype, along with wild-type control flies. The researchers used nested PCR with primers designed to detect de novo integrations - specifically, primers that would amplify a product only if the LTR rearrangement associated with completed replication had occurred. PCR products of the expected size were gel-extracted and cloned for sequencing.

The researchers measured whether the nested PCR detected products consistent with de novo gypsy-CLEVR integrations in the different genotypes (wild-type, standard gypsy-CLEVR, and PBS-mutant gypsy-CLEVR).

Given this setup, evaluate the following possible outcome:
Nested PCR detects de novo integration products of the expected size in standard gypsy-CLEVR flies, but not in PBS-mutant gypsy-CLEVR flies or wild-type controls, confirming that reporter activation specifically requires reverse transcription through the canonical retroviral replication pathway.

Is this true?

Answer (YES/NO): YES